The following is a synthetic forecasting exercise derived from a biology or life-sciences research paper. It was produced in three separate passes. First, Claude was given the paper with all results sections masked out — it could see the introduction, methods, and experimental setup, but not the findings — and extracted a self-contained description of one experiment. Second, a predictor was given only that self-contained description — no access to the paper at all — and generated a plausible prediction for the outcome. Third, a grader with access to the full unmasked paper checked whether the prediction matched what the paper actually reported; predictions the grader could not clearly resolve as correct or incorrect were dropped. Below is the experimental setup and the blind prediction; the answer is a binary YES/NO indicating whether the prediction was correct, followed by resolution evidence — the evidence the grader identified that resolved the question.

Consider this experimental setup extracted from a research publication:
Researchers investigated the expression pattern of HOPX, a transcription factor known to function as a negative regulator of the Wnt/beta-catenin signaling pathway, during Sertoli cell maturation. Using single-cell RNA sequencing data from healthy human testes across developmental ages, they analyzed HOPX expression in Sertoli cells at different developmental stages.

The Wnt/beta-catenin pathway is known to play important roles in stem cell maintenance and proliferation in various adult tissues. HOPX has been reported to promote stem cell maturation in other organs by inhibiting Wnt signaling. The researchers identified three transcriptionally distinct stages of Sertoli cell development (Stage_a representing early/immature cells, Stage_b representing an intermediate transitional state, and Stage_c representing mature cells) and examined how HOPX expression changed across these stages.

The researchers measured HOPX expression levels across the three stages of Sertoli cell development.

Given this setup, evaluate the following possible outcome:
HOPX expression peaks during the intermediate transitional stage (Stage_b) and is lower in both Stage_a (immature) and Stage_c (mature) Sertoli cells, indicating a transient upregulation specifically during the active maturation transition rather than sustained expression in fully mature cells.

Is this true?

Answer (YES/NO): NO